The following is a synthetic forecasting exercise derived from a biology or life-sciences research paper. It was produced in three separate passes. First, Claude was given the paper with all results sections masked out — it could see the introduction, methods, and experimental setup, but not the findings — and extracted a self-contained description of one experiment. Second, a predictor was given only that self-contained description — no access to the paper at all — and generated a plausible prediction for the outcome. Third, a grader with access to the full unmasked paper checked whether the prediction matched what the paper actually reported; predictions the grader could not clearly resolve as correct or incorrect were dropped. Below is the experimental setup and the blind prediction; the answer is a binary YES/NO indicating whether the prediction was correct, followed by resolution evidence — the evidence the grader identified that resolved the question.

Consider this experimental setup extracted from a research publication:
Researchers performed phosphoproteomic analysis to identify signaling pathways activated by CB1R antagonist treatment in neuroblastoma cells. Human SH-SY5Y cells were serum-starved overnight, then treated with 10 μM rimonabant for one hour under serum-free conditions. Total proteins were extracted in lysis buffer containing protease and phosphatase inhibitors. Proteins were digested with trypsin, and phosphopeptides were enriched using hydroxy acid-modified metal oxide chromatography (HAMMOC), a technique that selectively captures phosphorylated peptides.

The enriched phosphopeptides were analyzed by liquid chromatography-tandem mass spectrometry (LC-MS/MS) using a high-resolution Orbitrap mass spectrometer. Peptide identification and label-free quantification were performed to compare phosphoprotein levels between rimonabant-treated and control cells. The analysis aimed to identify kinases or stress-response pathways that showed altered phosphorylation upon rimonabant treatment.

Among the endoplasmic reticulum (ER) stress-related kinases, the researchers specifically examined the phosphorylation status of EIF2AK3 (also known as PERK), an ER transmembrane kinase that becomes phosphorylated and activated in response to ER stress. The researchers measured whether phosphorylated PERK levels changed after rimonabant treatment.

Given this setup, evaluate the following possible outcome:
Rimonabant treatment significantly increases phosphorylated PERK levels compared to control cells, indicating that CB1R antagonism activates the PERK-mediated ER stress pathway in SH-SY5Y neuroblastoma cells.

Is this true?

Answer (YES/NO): YES